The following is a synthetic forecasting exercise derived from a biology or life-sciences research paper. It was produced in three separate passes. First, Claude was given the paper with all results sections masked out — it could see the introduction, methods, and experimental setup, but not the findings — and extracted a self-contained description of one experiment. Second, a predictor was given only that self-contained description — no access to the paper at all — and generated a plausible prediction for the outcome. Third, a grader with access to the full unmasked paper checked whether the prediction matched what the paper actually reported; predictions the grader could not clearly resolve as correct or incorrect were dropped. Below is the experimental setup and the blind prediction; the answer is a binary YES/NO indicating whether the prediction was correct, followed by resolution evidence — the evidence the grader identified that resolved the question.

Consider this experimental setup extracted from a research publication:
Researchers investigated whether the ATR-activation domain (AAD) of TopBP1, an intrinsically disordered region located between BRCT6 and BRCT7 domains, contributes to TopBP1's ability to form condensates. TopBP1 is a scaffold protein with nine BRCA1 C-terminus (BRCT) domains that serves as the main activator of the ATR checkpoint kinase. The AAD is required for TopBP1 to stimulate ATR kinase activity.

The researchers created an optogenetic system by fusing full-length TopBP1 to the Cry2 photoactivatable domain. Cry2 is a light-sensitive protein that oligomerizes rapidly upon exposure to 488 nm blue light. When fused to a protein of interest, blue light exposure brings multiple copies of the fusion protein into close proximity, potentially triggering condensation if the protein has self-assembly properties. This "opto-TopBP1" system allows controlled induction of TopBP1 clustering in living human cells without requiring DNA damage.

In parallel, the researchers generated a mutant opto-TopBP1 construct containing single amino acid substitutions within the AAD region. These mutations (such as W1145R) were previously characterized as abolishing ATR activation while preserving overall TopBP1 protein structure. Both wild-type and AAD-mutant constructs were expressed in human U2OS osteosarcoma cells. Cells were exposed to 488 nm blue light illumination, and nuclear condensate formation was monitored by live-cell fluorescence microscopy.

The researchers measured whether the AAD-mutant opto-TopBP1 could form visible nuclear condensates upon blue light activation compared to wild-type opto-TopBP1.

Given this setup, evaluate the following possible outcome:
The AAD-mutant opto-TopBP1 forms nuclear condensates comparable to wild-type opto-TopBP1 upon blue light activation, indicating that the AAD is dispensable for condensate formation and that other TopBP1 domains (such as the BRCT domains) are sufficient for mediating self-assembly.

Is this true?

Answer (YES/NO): NO